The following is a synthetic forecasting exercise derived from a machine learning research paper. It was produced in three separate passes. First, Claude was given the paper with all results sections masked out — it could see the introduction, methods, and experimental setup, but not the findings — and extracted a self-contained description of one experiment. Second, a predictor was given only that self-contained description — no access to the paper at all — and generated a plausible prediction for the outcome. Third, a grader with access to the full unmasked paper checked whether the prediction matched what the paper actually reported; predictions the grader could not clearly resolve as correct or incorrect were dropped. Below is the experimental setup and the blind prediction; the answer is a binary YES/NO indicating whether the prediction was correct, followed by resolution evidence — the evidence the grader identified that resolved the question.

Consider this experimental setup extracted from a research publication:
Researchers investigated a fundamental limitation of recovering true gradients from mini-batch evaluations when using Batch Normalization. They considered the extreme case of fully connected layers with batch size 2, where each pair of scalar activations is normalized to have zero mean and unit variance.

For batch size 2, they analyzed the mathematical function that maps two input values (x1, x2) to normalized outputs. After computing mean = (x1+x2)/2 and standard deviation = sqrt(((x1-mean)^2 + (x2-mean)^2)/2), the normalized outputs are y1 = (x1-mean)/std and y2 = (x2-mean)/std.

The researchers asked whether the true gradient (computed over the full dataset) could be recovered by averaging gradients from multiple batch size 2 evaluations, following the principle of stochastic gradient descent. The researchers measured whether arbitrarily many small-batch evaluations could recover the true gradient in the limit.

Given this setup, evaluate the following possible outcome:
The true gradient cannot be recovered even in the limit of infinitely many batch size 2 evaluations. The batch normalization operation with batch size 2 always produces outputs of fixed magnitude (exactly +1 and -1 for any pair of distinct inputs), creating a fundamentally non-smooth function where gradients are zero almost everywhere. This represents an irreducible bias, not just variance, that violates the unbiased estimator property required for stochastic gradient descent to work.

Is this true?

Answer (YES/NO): YES